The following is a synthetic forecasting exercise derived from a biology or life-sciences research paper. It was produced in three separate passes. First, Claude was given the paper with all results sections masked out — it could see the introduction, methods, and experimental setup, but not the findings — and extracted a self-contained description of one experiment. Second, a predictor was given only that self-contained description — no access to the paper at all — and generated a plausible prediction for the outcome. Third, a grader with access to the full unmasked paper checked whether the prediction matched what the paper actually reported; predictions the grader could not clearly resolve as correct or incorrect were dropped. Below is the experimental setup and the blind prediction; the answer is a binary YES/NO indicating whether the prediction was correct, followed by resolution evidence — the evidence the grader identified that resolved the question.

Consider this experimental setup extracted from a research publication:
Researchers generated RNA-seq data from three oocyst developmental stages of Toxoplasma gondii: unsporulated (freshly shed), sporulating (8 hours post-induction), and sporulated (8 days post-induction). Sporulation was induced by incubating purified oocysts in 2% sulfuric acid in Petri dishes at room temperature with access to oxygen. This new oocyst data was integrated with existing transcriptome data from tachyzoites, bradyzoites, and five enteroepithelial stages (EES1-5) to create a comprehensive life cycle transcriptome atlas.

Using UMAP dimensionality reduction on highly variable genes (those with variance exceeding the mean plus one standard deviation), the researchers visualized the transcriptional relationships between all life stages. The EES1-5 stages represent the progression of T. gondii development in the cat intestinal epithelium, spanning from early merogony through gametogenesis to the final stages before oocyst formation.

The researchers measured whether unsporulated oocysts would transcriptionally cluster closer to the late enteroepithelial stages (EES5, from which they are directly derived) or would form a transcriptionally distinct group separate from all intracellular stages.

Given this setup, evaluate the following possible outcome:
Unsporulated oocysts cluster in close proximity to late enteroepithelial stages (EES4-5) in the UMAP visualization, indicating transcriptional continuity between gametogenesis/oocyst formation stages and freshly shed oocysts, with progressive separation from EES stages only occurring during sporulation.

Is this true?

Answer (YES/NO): NO